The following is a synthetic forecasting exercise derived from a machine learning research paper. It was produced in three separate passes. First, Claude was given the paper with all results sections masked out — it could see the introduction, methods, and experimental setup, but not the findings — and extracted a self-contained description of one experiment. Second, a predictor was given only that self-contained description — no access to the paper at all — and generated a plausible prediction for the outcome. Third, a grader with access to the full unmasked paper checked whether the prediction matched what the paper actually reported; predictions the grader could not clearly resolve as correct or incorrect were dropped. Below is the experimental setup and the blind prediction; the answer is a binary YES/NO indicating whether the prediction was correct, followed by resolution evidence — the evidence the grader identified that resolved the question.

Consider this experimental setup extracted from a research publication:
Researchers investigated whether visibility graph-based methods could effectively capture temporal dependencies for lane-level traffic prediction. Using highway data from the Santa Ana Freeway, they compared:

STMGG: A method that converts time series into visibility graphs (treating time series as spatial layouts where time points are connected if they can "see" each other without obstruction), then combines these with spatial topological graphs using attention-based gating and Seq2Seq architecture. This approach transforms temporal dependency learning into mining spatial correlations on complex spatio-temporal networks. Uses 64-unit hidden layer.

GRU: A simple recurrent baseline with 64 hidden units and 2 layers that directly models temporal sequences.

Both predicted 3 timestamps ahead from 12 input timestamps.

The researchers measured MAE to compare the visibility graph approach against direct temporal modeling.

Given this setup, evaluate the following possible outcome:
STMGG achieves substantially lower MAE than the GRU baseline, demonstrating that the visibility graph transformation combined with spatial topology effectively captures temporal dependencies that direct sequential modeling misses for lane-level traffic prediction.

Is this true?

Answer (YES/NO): NO